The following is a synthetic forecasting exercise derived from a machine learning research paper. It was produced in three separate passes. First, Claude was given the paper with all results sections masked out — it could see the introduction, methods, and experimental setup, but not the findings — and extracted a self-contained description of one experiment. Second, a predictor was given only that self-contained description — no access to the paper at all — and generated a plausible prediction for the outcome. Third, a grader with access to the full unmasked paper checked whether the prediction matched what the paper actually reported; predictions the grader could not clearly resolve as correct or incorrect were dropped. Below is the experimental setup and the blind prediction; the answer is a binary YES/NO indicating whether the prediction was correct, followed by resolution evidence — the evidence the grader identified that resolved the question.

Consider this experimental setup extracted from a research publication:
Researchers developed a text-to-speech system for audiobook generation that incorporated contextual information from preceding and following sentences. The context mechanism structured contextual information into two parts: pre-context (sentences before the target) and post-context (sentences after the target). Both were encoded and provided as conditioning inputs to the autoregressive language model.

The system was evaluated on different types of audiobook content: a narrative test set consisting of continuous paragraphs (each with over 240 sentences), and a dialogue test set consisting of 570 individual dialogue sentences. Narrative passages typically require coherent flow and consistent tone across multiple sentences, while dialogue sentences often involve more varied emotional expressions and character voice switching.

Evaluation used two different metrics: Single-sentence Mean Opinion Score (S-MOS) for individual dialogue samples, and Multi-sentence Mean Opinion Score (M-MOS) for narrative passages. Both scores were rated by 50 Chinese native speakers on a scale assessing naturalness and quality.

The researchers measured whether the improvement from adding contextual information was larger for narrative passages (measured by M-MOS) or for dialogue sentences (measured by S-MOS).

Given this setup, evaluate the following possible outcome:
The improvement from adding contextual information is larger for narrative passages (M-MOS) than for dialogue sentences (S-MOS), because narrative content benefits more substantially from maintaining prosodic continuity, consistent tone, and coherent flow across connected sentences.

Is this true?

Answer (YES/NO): NO